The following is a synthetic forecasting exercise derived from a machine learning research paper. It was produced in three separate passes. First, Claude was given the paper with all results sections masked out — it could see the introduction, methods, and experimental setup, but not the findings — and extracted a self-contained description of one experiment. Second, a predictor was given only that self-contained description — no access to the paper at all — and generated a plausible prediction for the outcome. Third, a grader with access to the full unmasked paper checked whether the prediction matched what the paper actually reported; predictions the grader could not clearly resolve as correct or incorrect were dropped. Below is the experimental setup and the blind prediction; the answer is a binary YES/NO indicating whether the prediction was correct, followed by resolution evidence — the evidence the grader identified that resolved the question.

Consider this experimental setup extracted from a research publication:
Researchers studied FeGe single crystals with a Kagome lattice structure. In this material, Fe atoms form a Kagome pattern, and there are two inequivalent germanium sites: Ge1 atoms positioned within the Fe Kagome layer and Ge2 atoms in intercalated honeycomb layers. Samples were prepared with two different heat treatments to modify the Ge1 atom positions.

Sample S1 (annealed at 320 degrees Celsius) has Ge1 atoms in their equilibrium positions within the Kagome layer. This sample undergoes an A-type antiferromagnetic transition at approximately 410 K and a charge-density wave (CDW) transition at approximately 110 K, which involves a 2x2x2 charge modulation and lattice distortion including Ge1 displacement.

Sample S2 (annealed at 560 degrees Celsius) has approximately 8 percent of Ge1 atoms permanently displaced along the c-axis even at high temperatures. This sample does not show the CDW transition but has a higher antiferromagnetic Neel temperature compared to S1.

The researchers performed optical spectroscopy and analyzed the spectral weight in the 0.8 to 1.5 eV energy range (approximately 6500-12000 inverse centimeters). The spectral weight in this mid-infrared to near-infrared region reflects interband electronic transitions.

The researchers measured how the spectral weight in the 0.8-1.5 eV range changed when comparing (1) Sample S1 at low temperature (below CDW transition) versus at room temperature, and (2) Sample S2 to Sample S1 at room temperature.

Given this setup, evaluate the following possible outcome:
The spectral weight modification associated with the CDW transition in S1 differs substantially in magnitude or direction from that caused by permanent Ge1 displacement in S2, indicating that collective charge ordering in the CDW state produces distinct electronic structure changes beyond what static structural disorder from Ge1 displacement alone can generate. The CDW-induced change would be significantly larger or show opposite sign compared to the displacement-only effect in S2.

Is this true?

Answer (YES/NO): NO